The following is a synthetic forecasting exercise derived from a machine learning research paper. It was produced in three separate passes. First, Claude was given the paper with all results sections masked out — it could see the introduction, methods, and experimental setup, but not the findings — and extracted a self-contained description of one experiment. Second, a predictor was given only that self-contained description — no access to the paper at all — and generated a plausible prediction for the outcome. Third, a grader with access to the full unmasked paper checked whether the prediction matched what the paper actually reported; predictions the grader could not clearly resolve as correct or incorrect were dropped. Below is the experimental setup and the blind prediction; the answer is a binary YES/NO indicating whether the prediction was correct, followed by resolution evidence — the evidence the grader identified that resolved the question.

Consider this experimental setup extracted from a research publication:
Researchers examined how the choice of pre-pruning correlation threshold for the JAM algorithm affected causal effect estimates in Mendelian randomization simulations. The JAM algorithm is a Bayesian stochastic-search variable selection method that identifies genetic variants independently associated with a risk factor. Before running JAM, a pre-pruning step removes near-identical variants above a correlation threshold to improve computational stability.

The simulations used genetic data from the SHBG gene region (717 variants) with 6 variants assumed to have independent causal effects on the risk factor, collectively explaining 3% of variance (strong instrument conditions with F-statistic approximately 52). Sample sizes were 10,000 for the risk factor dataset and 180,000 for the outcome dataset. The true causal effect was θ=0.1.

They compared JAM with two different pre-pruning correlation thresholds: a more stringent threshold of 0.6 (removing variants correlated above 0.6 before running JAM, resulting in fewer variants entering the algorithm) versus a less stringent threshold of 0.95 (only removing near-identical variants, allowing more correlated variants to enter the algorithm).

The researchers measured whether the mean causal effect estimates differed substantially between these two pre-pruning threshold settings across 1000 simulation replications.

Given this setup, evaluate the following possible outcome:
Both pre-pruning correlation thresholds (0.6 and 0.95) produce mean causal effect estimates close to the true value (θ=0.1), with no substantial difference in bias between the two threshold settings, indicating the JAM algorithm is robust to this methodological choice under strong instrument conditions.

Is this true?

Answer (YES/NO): YES